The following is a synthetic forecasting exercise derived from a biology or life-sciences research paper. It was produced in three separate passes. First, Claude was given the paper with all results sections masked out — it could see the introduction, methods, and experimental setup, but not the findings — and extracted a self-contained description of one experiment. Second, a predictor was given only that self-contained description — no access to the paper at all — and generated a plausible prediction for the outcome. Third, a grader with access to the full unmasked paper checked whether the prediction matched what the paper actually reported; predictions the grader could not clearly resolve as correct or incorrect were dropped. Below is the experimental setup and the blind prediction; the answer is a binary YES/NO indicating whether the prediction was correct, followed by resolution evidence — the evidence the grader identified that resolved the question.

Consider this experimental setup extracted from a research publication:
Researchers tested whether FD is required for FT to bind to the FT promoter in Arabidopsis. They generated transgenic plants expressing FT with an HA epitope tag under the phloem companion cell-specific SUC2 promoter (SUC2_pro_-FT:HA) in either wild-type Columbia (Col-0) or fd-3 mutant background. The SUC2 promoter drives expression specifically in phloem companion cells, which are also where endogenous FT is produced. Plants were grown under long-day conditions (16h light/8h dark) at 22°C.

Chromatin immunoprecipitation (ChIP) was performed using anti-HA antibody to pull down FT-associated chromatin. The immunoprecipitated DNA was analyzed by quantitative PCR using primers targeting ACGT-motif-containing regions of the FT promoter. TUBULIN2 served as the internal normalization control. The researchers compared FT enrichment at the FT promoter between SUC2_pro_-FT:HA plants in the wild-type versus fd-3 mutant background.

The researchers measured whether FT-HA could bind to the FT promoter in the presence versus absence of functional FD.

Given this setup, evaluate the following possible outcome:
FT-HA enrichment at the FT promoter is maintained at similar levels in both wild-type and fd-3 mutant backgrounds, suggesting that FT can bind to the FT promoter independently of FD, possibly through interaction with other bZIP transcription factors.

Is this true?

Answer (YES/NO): NO